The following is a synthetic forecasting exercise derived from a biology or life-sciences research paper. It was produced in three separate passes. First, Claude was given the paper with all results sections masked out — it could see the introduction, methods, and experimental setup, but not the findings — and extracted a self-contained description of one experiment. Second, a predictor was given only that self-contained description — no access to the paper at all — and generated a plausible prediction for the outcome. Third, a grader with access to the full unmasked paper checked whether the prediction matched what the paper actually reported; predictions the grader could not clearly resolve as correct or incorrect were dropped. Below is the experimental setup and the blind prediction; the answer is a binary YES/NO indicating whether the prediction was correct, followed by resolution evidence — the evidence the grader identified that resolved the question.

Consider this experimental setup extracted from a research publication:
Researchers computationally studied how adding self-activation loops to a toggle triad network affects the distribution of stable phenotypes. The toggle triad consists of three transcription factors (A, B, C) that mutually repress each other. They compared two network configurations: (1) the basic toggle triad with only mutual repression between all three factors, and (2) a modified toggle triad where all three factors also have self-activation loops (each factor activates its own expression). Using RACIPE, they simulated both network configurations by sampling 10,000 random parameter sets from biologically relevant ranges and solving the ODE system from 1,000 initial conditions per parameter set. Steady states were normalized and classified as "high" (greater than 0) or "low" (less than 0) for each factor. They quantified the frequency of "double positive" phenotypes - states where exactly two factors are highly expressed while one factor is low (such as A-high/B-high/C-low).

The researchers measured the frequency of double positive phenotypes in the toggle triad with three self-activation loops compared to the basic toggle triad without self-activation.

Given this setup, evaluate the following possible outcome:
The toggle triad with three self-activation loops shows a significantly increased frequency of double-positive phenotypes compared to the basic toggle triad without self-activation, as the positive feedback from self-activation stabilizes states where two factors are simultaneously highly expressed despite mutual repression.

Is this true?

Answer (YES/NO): YES